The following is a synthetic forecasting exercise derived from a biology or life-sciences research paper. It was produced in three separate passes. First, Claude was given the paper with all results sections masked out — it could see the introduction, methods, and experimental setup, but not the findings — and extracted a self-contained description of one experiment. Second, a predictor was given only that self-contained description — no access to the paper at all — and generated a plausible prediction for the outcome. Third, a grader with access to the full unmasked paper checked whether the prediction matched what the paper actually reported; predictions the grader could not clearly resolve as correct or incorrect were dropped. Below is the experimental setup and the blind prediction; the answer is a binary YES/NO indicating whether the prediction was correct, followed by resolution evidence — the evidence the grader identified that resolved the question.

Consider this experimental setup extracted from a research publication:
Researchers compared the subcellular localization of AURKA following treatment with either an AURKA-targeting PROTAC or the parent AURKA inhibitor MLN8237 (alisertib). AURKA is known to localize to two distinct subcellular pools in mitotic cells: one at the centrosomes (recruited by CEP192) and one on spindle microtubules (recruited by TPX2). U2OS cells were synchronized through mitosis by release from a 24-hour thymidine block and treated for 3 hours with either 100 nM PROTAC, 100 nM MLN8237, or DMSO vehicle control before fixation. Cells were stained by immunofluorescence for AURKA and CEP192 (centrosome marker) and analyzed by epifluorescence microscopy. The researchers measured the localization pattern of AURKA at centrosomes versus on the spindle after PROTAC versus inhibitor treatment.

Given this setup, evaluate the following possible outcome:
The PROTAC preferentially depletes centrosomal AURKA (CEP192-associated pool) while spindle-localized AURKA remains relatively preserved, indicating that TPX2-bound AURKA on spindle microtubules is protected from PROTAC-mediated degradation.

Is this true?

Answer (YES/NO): NO